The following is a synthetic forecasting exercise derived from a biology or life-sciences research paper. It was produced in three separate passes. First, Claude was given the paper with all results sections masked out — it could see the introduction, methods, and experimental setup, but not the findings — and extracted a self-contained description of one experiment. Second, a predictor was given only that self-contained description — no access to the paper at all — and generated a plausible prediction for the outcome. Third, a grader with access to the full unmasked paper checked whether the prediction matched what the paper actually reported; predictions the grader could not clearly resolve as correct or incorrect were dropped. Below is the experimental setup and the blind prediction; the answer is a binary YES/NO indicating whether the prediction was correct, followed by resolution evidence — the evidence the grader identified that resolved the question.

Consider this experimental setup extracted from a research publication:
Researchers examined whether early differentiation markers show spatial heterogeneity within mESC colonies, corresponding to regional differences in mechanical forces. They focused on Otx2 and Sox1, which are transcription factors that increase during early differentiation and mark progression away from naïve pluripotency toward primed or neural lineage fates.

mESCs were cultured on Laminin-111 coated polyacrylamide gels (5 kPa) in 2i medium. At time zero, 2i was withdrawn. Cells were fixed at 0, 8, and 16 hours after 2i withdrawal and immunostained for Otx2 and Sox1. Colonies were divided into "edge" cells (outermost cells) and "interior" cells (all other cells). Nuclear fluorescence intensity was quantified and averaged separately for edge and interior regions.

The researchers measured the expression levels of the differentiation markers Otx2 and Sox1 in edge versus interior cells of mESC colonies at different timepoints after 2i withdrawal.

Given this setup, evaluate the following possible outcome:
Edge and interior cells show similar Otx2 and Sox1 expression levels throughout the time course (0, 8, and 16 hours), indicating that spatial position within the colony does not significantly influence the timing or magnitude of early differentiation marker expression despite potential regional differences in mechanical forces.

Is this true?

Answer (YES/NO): NO